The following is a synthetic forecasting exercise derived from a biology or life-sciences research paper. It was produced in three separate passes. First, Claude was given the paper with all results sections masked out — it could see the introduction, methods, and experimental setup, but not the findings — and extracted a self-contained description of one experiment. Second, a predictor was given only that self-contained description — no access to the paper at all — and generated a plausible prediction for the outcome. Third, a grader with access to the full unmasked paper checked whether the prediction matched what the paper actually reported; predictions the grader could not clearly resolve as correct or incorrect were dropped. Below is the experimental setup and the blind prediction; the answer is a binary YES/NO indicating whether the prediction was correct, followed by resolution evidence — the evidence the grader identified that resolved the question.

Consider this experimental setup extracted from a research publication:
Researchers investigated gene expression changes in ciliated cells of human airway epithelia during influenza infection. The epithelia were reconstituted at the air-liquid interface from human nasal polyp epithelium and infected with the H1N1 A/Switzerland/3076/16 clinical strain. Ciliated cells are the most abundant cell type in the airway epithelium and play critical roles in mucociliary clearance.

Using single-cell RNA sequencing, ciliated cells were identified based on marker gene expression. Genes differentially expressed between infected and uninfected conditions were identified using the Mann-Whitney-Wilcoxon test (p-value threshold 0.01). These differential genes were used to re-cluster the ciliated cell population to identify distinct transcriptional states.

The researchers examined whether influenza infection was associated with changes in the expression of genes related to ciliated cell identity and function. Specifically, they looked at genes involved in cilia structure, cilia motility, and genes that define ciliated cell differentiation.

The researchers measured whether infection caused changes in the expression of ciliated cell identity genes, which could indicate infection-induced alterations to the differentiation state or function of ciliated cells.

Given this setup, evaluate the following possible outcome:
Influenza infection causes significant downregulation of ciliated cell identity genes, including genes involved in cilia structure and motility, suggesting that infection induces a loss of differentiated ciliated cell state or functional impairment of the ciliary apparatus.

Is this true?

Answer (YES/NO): YES